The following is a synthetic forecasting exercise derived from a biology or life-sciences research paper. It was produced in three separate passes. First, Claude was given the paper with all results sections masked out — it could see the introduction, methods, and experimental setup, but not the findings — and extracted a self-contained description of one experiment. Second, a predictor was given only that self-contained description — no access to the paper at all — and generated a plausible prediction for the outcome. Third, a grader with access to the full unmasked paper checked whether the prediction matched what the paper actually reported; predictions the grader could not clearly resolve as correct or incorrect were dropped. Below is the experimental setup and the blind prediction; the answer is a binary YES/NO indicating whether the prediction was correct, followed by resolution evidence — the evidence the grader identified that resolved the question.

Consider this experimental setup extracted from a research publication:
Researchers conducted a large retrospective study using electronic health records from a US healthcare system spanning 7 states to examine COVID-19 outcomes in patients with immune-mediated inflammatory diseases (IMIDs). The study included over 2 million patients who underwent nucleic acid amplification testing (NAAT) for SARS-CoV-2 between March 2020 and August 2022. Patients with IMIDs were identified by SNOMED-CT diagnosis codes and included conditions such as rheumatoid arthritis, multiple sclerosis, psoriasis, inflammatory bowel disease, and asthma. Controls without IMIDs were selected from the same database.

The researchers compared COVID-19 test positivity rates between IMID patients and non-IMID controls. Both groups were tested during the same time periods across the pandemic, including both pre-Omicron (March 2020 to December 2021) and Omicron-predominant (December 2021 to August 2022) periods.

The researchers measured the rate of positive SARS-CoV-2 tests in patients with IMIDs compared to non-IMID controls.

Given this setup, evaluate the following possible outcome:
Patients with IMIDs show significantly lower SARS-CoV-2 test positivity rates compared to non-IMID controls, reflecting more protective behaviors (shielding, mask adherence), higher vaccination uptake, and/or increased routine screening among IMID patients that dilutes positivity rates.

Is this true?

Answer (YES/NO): YES